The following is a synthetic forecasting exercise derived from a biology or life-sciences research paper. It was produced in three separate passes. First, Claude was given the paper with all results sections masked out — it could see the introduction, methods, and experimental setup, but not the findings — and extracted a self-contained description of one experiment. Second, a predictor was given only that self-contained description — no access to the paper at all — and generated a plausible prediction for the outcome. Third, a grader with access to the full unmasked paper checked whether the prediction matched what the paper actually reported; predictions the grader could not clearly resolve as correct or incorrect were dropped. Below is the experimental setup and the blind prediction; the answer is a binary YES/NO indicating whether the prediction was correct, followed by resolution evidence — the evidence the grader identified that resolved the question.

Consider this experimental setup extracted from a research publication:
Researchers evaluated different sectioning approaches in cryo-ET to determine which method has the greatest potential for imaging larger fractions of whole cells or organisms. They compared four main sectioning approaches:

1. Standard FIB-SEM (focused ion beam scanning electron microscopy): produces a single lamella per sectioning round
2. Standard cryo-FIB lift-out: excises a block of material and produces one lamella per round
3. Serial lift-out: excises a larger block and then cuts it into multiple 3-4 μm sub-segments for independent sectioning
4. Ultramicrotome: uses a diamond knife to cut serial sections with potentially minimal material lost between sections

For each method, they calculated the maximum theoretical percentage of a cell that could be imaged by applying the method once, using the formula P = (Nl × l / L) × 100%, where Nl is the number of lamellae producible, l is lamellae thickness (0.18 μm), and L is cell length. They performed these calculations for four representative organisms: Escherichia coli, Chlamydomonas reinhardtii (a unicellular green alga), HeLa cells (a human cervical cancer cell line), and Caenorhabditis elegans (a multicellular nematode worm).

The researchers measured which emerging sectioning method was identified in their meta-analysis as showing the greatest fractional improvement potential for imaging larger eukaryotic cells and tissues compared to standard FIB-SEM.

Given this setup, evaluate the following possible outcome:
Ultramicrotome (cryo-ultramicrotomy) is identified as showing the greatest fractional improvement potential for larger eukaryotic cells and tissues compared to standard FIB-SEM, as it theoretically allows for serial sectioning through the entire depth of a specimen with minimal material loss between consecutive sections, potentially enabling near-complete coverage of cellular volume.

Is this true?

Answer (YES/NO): NO